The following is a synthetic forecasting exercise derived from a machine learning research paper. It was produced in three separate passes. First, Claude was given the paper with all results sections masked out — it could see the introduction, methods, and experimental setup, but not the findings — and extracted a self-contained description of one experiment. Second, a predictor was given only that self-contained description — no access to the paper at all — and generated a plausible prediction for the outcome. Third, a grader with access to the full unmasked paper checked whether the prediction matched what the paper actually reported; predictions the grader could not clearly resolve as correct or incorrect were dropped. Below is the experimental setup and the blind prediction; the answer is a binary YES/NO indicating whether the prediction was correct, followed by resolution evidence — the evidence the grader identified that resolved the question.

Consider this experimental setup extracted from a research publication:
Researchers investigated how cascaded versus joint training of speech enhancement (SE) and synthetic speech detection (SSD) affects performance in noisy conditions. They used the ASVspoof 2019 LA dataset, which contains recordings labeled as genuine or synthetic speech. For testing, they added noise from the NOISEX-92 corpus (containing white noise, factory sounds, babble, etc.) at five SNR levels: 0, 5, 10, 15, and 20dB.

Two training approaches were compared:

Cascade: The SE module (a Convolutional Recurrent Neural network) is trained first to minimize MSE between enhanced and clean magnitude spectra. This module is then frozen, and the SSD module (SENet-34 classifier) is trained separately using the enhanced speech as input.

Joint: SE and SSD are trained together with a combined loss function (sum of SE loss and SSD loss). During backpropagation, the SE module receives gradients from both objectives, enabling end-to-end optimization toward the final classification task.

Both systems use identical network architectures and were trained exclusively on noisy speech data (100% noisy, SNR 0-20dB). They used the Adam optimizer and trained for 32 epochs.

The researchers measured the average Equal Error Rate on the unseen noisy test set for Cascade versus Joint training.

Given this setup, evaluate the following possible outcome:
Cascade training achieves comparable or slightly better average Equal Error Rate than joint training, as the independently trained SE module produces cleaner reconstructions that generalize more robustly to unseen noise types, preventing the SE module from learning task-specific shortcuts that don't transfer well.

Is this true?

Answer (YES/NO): NO